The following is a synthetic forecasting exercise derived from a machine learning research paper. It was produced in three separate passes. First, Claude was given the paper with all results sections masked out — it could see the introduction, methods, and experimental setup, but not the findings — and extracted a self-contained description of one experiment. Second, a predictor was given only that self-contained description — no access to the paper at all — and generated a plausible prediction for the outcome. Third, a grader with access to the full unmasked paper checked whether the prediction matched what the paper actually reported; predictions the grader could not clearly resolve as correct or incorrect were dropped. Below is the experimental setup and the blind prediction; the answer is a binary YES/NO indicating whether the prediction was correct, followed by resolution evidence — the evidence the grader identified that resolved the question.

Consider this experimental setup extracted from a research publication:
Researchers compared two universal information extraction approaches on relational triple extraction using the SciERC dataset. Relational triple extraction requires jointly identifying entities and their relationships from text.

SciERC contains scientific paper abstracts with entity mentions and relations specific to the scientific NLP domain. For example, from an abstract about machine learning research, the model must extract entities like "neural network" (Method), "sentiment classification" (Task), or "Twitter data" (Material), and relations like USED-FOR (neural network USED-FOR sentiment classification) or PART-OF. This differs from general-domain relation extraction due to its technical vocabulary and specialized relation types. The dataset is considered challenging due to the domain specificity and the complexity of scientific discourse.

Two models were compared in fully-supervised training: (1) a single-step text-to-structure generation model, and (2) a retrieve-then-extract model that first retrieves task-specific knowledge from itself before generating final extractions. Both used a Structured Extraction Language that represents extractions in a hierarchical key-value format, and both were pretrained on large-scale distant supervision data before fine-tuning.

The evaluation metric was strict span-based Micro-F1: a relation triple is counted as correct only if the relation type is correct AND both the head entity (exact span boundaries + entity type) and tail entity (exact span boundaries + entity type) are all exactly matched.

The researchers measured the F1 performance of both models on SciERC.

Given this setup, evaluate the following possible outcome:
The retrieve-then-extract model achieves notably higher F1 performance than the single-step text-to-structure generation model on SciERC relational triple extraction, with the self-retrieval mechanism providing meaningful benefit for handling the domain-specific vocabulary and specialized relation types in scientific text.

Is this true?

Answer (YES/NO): NO